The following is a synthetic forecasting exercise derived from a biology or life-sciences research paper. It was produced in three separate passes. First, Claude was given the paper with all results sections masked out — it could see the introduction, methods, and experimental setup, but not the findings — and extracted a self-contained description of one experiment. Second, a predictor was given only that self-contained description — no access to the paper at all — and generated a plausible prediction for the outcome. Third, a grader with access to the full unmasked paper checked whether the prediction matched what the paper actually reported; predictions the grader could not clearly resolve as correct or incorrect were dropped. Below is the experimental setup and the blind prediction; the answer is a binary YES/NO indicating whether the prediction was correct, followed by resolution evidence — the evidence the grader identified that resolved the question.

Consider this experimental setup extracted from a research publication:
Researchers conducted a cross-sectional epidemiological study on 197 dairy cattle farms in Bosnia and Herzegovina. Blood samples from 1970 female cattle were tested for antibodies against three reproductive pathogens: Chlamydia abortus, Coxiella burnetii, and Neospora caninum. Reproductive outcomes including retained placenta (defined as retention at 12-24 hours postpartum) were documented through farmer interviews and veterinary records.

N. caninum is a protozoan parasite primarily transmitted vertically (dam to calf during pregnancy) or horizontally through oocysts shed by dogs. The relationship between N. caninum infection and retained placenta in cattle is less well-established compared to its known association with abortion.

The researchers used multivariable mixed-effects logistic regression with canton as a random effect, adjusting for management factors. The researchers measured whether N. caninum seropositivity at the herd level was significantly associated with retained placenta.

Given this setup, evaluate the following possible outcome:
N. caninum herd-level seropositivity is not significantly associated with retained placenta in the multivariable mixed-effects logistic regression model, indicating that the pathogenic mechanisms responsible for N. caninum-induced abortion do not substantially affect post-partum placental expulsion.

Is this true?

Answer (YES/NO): YES